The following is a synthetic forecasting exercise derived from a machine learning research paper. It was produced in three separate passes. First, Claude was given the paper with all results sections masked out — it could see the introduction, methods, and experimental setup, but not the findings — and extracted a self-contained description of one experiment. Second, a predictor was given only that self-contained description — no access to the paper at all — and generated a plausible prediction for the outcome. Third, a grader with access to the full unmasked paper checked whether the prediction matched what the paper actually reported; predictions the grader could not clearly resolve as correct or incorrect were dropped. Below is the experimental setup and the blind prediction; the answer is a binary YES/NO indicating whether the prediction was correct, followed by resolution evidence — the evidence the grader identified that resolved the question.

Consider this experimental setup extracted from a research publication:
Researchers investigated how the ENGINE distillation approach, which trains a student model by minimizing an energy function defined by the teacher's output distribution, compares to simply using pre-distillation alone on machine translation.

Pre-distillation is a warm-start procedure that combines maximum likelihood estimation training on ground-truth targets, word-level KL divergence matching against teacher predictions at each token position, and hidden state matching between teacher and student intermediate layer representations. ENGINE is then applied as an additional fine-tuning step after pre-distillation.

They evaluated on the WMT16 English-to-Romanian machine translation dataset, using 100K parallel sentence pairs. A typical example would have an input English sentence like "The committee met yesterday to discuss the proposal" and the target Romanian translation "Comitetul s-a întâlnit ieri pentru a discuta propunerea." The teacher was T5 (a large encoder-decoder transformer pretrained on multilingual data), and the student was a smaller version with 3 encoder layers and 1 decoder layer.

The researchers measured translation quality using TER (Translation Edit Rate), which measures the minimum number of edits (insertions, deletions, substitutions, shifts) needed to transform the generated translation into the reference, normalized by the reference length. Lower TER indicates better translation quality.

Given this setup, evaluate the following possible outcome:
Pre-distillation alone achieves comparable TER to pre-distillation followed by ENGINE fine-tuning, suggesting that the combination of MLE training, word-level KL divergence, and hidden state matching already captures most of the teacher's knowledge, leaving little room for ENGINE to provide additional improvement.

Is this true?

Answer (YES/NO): NO